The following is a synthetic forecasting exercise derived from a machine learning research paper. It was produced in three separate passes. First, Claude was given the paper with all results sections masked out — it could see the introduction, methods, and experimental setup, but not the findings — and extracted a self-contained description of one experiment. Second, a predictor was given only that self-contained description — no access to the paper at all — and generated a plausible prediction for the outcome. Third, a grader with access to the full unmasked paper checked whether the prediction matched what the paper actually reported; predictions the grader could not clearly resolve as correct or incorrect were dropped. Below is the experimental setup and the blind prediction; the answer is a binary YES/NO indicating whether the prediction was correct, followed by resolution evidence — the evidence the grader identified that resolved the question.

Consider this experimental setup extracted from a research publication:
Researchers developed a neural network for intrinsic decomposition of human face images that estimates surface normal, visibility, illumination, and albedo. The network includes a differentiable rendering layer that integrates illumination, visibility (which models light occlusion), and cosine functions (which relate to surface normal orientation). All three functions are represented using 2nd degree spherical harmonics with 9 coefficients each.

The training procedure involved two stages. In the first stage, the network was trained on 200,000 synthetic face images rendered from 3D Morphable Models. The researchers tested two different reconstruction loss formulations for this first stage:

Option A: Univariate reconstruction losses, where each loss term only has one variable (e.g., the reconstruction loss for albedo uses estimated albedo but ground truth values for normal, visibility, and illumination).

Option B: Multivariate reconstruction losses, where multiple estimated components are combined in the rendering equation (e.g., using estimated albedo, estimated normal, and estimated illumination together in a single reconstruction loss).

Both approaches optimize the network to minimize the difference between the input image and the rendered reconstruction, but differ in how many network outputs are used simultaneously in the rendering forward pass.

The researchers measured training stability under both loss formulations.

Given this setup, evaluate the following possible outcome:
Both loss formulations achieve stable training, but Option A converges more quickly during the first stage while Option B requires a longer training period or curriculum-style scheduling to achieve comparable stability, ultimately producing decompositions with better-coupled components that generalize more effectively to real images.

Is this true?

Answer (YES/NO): NO